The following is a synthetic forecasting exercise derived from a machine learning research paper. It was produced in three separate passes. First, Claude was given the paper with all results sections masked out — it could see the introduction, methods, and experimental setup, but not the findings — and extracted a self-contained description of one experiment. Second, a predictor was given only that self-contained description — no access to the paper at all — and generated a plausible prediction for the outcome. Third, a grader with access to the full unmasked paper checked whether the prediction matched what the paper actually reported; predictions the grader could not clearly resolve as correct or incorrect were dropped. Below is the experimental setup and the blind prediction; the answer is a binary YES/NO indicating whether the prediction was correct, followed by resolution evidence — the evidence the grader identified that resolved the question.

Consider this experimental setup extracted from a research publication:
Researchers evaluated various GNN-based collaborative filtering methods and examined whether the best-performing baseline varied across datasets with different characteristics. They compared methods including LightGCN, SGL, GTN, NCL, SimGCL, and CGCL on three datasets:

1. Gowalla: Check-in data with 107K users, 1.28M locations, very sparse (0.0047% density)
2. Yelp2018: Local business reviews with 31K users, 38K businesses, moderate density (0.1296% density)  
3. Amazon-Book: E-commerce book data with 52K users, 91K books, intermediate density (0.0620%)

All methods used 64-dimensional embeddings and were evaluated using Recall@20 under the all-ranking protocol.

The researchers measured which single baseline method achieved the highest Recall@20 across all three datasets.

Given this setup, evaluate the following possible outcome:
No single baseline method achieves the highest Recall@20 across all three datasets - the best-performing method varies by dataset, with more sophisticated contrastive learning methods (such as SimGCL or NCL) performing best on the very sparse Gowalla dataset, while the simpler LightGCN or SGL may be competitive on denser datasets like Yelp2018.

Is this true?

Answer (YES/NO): NO